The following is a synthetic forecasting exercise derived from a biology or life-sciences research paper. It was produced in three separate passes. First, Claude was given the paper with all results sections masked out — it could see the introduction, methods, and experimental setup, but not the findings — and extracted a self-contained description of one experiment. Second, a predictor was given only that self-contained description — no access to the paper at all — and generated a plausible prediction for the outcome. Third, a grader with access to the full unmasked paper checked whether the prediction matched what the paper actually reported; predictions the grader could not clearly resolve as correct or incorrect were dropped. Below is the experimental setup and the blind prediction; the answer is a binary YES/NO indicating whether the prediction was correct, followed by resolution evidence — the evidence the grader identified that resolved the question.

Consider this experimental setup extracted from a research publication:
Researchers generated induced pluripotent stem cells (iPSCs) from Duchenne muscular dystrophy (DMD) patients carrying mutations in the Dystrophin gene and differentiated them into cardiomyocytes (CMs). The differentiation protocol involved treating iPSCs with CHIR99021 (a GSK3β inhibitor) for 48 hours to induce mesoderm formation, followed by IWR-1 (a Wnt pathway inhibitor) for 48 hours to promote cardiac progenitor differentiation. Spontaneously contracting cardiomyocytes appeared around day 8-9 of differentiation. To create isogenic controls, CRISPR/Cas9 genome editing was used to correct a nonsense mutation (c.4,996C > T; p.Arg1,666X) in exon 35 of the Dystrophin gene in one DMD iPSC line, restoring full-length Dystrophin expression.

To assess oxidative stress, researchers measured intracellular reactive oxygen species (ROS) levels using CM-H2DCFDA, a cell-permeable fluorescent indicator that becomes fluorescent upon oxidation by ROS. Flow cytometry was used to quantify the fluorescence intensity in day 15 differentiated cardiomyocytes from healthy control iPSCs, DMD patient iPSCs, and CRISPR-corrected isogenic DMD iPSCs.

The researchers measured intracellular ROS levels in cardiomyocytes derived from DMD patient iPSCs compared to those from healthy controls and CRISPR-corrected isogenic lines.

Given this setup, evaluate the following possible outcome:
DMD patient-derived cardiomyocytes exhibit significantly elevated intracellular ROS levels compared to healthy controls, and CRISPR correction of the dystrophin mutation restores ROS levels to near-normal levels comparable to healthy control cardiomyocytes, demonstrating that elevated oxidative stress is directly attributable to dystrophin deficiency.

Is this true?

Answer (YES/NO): YES